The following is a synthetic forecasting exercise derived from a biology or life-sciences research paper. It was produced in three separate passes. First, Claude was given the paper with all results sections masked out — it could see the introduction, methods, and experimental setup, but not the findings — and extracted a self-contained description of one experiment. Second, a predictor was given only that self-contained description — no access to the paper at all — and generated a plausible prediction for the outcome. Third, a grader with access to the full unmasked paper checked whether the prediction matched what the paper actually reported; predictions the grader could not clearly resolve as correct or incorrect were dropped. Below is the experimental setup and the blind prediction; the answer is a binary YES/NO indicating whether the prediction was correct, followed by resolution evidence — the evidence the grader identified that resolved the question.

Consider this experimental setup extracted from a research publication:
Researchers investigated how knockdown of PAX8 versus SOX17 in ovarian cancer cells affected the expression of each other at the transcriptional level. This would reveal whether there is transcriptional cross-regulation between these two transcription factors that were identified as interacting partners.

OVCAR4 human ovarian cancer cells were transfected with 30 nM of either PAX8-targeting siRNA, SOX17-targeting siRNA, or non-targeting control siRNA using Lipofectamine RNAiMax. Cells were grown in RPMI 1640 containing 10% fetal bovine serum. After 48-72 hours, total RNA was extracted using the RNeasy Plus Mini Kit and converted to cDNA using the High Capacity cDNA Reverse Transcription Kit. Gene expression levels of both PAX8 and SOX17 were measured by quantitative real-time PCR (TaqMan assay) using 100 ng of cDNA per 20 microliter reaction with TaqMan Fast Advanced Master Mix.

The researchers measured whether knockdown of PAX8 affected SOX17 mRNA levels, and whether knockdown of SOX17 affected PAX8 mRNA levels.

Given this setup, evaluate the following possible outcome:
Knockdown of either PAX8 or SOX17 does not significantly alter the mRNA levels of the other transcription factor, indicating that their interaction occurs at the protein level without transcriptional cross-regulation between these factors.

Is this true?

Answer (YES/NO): NO